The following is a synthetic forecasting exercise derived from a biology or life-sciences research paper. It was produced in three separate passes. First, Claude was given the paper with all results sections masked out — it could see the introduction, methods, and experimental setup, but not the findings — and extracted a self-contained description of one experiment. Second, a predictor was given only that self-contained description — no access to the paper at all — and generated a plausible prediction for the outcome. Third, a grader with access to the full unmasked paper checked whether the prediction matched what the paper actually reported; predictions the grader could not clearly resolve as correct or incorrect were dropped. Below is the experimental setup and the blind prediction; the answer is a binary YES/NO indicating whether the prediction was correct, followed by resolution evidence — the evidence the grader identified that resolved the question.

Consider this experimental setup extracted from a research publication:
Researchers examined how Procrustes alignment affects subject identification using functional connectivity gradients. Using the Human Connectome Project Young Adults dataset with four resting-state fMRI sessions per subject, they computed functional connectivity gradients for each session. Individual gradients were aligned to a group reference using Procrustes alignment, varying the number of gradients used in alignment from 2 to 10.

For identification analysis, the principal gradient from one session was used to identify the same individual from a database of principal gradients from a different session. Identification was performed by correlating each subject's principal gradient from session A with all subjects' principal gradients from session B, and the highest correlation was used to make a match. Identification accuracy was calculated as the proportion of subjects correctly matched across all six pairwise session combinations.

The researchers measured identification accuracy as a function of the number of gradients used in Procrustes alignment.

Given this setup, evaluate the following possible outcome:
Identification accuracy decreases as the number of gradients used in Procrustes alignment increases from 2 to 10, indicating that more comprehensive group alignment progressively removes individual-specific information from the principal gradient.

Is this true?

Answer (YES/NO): NO